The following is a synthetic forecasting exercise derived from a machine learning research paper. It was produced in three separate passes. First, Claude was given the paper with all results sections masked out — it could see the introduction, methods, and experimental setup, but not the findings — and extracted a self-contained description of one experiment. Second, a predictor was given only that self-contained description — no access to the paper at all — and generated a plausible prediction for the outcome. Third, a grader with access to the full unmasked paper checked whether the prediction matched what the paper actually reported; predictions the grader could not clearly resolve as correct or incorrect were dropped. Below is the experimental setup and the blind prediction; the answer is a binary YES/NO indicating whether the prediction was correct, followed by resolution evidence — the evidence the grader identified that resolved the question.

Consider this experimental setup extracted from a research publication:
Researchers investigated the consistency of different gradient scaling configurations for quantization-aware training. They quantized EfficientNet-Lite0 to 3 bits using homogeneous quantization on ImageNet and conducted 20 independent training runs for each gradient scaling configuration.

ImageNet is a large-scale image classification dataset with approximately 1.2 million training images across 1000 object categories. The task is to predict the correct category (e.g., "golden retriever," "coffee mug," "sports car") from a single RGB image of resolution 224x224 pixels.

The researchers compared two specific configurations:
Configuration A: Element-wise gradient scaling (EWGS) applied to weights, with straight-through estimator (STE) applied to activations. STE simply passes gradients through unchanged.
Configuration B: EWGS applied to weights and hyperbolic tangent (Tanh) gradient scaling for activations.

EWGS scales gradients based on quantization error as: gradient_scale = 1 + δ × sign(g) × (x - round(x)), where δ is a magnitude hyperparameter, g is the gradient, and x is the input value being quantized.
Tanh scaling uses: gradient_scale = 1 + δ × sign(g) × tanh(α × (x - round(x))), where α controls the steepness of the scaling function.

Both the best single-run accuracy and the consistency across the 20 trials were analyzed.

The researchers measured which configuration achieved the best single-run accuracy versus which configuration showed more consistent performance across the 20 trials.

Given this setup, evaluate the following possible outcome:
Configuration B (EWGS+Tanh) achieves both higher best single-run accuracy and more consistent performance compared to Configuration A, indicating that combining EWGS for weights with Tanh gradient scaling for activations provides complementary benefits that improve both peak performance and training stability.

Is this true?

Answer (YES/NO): NO